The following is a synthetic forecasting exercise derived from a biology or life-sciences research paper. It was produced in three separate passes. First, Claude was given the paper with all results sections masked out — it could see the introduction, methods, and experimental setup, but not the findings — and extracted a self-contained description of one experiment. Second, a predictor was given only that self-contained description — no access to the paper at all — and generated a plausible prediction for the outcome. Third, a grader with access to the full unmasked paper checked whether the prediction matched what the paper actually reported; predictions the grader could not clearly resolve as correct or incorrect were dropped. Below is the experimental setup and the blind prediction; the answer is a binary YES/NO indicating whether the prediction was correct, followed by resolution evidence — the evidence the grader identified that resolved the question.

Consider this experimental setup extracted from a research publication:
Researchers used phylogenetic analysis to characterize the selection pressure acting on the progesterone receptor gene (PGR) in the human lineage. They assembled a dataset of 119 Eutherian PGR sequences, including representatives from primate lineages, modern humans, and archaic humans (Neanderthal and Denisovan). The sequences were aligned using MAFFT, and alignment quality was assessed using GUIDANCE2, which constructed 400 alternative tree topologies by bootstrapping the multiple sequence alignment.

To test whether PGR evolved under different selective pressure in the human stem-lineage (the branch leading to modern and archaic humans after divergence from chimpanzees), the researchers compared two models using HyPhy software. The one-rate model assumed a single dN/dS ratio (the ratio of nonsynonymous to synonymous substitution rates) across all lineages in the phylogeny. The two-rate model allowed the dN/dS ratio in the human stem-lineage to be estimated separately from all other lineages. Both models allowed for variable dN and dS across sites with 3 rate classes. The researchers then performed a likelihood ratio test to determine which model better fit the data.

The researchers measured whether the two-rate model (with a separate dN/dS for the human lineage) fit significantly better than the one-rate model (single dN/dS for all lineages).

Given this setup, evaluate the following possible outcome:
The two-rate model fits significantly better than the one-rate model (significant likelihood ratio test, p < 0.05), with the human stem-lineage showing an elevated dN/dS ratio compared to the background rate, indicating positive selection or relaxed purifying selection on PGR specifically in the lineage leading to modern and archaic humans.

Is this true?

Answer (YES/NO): YES